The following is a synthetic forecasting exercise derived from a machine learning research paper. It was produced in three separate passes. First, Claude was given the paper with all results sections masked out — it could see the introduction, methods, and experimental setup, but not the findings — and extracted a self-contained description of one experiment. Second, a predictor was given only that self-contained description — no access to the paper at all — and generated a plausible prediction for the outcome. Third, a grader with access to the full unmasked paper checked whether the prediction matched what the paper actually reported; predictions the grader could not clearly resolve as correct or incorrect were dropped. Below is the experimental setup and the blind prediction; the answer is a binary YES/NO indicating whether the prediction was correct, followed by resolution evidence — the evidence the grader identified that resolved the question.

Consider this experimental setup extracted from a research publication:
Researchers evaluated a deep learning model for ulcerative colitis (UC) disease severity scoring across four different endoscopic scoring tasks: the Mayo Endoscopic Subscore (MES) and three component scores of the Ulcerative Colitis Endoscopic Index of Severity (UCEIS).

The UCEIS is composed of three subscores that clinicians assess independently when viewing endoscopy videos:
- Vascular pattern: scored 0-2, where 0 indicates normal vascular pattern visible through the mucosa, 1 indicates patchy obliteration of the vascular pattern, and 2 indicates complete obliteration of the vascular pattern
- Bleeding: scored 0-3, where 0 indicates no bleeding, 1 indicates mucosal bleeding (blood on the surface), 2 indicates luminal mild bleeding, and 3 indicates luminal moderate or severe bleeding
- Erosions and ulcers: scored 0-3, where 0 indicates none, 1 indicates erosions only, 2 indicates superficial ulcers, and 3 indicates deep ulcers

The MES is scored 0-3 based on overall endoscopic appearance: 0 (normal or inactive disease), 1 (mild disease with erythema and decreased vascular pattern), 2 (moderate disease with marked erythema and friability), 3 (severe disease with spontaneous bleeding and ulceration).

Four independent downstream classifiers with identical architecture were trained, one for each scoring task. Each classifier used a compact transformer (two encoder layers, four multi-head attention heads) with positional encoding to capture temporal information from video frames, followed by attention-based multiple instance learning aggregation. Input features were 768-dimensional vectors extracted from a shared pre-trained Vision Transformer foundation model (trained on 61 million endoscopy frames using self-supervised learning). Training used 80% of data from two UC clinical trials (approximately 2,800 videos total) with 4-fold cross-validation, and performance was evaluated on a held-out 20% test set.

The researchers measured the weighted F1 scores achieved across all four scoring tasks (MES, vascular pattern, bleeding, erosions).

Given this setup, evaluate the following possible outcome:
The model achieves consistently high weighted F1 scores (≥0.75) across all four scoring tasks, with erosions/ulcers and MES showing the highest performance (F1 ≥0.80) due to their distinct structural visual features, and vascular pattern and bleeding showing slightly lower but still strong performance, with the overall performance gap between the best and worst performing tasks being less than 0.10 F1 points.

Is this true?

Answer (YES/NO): NO